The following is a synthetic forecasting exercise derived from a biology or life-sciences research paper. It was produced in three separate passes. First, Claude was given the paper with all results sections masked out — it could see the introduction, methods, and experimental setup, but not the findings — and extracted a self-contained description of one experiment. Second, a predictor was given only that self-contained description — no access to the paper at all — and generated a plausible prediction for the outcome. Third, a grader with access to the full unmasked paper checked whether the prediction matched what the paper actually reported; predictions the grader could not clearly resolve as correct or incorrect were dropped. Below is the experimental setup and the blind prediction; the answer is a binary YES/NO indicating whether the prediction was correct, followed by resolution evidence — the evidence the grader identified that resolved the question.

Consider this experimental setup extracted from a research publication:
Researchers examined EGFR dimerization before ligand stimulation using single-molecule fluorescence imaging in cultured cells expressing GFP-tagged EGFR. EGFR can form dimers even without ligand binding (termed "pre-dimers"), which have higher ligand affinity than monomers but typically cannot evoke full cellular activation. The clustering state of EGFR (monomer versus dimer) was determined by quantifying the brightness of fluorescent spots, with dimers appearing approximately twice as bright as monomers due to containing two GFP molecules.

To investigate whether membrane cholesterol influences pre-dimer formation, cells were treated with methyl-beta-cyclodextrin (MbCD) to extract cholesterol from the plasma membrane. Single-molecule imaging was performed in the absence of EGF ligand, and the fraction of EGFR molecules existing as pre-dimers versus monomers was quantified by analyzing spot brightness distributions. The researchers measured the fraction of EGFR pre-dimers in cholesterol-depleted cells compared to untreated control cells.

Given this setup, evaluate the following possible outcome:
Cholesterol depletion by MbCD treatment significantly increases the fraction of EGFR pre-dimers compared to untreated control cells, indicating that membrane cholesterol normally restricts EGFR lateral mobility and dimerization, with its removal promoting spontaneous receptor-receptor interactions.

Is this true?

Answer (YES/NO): NO